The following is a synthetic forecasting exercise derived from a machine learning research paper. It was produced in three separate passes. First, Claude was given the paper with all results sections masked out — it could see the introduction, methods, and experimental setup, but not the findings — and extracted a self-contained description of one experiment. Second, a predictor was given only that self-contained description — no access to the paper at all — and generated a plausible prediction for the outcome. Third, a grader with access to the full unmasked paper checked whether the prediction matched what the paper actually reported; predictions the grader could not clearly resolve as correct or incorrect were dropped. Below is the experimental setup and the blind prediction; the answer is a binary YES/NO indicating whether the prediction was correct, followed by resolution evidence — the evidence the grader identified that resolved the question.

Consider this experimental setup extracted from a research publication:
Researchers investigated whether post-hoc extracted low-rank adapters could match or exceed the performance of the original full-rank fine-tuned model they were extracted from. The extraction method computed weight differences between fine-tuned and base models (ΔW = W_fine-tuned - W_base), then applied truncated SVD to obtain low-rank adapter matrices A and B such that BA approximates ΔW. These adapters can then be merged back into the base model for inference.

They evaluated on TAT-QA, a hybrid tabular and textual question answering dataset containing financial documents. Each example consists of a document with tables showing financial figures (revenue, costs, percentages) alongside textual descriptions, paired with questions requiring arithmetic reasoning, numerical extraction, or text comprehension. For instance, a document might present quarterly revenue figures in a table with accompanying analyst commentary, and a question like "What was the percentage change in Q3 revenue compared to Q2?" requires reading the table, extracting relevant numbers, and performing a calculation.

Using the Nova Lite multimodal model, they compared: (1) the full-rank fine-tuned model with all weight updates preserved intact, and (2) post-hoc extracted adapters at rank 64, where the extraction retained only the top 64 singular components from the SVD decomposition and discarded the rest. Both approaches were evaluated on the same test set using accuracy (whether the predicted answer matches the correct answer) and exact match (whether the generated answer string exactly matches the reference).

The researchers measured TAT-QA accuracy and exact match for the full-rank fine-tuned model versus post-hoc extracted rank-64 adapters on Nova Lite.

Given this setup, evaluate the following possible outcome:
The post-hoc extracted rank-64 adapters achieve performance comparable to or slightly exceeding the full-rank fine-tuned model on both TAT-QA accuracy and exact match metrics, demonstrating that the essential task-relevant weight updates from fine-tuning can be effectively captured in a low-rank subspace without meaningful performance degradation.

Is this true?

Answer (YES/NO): YES